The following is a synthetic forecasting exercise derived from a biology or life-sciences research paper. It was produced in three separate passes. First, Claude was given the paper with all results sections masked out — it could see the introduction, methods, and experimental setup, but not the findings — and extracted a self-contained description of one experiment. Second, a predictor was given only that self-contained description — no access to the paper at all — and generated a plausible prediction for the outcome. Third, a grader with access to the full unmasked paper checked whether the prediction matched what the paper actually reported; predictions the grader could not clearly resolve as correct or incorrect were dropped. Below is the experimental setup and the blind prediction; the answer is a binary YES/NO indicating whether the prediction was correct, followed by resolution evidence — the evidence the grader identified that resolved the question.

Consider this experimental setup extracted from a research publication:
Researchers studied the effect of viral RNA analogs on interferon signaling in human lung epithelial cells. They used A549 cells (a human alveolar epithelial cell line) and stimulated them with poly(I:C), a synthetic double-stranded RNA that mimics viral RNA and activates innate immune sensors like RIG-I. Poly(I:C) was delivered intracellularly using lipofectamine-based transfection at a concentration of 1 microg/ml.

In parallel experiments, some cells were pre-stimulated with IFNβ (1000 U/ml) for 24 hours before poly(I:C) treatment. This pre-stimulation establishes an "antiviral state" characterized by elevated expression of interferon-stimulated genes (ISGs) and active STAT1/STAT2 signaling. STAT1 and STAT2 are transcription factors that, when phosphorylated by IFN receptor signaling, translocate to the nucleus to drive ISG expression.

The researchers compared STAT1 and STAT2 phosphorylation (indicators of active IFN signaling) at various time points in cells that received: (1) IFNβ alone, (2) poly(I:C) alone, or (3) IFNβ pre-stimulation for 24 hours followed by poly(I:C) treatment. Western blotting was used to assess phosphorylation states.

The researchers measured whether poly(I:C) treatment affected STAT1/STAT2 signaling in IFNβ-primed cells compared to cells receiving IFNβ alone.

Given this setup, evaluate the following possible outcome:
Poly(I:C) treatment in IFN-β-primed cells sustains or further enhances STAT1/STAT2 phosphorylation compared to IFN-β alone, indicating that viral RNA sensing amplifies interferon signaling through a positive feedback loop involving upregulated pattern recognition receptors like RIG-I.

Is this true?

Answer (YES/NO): NO